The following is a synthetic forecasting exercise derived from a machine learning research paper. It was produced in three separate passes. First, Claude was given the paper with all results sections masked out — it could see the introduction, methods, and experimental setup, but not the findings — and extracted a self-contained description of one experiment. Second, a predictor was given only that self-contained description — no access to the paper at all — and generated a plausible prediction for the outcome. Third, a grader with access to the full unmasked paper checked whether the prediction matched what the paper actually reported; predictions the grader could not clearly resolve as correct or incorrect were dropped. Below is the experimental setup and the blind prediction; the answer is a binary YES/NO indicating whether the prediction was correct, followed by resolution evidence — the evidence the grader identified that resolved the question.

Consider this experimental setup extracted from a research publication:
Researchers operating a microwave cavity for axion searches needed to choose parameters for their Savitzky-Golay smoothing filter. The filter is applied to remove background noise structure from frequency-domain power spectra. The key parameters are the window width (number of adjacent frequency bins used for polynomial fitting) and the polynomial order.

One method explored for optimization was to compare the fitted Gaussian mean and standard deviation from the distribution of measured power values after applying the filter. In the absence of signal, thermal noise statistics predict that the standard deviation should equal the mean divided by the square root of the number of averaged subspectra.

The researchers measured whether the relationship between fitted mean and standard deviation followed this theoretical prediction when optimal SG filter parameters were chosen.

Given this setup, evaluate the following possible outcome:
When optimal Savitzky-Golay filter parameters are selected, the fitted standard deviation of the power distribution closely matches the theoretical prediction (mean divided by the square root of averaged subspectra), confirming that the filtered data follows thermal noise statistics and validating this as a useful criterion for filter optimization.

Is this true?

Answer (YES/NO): YES